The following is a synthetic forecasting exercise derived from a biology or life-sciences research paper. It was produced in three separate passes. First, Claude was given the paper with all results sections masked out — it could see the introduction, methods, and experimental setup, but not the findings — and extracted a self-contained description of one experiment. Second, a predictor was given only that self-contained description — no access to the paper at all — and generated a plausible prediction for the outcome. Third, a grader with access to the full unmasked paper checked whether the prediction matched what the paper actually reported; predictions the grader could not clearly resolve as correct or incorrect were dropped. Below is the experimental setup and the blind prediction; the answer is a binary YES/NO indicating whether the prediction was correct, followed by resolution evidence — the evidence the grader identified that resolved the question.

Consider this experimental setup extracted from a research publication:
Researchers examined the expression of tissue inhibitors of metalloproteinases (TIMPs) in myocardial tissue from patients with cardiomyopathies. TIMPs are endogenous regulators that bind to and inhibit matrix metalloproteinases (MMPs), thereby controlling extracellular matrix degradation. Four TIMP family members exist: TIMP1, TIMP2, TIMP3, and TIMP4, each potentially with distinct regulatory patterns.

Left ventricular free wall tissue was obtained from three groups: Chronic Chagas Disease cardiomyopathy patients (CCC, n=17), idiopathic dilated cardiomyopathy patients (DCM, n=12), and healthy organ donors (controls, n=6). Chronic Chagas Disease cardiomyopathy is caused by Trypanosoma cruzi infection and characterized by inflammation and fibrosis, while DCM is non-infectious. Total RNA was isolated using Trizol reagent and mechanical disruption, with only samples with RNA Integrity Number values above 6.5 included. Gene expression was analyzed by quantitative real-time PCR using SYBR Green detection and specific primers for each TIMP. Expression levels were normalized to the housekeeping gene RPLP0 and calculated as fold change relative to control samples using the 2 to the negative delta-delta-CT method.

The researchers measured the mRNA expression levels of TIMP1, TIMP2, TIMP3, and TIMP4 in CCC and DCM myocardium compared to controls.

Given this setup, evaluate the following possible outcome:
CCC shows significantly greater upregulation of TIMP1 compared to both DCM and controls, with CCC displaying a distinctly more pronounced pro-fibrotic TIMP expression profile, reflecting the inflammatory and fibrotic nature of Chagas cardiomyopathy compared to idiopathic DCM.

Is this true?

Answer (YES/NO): NO